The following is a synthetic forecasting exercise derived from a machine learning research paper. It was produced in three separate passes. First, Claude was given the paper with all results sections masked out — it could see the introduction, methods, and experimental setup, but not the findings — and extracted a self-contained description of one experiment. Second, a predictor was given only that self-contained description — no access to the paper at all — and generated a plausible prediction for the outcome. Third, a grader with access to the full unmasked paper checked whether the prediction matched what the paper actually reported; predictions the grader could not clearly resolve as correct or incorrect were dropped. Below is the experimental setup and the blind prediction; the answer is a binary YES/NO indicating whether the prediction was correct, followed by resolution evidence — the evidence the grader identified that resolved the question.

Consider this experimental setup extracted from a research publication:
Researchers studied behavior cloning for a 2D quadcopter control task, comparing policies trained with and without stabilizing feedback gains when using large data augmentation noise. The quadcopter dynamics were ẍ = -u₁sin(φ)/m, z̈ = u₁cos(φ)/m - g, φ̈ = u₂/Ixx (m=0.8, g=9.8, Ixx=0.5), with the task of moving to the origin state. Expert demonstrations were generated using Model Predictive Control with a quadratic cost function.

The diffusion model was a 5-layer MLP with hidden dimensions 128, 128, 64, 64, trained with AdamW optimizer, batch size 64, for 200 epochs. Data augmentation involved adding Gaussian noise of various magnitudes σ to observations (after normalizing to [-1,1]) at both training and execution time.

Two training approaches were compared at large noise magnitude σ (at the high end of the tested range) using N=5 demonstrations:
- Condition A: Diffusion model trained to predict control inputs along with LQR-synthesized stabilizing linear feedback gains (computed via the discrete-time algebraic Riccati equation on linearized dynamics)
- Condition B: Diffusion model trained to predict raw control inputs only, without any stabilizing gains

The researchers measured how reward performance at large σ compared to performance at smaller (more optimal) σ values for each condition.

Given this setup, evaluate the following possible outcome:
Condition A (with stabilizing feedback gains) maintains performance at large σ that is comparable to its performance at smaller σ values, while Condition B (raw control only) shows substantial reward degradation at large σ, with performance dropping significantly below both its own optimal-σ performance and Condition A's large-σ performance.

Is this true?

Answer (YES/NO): YES